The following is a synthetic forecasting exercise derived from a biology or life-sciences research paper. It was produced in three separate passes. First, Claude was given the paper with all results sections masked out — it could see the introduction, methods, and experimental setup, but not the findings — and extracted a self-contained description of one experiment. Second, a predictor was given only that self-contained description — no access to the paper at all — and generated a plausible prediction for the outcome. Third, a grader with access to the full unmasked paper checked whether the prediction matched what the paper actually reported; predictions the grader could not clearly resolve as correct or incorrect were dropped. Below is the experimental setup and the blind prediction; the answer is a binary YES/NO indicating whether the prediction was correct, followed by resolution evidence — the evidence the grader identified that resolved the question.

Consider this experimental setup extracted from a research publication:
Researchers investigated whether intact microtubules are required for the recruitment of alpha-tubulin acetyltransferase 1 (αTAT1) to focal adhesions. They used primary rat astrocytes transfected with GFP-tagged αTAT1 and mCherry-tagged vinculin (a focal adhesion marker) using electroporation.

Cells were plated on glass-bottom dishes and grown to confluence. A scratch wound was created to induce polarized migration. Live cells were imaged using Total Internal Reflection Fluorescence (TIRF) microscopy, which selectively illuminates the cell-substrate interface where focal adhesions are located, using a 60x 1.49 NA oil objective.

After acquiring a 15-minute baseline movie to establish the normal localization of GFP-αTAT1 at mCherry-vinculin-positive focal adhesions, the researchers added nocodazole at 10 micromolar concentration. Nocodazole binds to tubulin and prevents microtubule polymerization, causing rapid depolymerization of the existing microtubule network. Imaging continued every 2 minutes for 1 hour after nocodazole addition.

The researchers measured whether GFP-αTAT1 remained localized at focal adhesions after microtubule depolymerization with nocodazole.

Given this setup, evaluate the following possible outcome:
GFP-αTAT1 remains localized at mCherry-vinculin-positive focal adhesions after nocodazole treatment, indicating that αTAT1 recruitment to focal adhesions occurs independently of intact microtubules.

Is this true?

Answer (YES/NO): YES